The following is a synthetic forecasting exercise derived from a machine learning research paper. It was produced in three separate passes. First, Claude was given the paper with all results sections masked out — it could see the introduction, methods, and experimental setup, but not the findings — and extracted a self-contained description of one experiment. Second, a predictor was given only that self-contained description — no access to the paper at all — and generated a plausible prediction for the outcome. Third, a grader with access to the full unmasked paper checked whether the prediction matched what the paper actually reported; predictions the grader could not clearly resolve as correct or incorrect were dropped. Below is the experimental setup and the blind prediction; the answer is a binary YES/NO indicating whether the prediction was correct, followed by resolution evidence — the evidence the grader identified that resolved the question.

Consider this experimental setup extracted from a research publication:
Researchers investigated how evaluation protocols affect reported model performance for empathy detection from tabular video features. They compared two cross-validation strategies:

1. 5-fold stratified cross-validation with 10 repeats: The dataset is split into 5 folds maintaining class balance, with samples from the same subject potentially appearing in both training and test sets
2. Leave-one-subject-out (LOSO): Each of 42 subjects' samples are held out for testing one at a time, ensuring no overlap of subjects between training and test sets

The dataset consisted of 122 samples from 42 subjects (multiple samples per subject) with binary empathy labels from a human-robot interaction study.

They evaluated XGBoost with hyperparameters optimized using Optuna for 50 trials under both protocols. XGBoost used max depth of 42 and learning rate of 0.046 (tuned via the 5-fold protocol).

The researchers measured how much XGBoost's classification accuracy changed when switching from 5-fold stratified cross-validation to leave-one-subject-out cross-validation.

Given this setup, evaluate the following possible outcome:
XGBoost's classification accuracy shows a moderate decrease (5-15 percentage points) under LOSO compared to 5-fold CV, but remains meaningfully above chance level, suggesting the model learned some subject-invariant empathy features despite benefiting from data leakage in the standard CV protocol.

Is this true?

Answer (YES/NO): NO